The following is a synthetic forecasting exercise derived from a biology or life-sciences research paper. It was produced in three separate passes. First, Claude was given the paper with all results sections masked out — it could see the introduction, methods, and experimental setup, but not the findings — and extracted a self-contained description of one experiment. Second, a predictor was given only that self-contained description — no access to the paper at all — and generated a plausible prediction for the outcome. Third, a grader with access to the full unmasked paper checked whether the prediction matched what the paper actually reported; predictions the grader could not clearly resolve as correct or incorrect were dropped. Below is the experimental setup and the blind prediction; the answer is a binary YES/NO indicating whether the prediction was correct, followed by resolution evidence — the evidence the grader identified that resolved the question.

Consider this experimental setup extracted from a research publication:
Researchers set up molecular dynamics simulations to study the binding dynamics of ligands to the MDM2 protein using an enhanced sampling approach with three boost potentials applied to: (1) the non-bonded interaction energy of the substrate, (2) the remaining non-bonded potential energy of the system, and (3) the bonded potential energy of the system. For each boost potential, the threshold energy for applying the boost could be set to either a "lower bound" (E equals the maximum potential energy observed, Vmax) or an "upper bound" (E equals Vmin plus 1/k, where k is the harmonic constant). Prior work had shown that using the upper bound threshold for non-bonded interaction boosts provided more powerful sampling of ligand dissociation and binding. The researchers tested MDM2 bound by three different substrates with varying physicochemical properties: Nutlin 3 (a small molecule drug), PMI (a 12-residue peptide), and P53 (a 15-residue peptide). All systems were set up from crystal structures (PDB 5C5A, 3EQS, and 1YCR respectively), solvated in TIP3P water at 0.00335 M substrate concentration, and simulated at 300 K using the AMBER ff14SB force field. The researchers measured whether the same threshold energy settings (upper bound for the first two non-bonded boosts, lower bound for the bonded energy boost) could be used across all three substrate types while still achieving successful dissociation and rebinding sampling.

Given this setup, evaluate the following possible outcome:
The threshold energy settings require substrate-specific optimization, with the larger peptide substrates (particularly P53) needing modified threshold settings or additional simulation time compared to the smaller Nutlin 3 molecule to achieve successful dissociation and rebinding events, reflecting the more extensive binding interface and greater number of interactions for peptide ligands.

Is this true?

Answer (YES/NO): NO